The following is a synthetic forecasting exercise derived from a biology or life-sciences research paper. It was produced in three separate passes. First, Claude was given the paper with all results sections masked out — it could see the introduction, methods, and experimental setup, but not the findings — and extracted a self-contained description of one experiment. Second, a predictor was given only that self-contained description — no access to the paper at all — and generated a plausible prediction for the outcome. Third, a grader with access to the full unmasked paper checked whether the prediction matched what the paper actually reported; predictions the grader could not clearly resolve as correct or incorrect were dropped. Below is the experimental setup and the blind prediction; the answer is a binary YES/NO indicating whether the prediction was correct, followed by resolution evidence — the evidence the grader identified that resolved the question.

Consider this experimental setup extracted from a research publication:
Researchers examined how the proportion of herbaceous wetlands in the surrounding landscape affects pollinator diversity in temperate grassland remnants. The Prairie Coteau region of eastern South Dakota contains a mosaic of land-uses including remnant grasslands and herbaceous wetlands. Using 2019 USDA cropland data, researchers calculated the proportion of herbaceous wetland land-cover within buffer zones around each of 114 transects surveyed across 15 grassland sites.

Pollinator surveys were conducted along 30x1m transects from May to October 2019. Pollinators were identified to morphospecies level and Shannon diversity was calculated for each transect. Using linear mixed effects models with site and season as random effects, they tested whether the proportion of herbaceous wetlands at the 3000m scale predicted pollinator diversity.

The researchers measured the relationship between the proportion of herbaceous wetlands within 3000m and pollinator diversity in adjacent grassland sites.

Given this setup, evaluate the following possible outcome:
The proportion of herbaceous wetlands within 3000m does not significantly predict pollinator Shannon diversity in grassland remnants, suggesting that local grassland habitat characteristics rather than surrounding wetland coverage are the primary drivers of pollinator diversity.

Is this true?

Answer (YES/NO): YES